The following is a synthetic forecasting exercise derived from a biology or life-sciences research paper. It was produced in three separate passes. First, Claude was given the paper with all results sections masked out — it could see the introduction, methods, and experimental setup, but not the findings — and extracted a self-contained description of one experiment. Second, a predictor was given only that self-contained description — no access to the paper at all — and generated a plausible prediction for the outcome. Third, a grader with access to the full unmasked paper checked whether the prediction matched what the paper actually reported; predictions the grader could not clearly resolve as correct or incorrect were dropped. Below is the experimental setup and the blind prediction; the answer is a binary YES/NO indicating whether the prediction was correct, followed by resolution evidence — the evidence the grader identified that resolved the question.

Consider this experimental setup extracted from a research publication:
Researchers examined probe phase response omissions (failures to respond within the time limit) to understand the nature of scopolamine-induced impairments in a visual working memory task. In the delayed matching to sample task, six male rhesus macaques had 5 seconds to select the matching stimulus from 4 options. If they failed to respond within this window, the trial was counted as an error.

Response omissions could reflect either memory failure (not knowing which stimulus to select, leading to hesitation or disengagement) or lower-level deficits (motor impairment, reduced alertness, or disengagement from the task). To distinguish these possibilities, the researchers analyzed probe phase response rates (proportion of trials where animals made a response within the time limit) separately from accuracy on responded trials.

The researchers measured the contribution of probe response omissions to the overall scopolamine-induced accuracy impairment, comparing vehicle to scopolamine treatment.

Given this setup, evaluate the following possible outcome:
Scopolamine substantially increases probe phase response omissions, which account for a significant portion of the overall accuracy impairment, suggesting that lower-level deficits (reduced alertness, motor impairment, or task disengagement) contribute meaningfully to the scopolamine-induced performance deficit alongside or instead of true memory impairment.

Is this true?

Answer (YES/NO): NO